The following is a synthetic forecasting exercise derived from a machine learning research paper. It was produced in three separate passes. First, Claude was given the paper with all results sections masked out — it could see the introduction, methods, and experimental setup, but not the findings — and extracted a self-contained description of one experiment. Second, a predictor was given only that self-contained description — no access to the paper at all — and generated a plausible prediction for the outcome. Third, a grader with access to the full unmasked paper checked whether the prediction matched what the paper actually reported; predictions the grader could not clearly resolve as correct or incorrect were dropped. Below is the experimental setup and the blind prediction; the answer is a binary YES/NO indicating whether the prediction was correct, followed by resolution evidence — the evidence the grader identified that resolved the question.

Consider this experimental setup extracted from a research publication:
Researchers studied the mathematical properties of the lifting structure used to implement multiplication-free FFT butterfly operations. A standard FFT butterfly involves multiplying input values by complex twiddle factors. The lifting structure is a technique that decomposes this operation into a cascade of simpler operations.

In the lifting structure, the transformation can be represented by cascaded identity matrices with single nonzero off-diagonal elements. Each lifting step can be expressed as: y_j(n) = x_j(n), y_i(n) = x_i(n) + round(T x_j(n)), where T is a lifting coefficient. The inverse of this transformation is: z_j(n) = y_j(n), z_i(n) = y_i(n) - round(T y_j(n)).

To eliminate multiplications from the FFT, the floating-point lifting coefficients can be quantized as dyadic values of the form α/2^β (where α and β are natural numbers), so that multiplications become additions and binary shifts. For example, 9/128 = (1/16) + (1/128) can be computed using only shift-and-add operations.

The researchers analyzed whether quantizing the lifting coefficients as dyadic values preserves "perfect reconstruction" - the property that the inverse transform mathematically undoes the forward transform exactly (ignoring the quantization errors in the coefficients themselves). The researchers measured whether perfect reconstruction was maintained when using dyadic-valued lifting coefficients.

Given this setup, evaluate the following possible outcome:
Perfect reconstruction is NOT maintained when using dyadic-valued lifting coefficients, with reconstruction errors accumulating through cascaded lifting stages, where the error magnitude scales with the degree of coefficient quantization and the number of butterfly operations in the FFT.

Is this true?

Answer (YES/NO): NO